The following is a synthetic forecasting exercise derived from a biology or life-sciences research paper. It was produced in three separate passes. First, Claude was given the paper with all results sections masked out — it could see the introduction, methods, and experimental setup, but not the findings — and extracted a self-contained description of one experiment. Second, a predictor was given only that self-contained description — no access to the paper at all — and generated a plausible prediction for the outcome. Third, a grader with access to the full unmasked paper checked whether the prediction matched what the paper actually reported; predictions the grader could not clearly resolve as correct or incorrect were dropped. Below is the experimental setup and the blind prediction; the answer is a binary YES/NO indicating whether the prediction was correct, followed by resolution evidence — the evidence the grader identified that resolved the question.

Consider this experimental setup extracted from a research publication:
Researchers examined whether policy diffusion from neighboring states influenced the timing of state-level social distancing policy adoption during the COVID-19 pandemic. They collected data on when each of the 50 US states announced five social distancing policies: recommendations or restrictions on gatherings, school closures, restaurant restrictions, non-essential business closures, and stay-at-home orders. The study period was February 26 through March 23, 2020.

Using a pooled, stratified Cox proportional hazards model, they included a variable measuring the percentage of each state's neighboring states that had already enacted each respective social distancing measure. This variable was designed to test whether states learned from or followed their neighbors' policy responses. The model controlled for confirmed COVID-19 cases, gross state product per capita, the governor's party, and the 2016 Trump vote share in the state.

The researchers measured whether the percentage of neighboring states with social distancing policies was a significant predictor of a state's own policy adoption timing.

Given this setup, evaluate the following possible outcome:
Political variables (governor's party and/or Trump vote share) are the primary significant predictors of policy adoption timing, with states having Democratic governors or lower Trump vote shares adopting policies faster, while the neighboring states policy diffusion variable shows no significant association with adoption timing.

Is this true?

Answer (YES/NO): NO